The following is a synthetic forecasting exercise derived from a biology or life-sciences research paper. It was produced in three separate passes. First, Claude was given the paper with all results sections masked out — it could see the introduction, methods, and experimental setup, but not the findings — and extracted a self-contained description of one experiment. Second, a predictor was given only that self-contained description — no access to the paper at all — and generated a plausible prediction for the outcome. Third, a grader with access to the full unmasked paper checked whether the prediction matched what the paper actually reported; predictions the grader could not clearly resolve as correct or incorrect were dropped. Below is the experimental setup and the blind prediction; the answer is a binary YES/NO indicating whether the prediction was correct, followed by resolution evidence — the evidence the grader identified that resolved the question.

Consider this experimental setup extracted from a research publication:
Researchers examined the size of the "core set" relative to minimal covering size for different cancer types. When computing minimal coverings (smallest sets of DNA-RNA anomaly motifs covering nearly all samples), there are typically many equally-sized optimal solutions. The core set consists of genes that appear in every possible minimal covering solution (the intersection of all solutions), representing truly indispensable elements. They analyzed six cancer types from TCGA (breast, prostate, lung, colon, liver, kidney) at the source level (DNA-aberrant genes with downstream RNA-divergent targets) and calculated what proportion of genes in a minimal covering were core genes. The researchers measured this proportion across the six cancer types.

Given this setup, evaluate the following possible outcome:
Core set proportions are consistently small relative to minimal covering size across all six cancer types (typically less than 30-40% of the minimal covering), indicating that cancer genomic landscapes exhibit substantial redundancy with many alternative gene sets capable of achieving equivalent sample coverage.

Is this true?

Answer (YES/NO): NO